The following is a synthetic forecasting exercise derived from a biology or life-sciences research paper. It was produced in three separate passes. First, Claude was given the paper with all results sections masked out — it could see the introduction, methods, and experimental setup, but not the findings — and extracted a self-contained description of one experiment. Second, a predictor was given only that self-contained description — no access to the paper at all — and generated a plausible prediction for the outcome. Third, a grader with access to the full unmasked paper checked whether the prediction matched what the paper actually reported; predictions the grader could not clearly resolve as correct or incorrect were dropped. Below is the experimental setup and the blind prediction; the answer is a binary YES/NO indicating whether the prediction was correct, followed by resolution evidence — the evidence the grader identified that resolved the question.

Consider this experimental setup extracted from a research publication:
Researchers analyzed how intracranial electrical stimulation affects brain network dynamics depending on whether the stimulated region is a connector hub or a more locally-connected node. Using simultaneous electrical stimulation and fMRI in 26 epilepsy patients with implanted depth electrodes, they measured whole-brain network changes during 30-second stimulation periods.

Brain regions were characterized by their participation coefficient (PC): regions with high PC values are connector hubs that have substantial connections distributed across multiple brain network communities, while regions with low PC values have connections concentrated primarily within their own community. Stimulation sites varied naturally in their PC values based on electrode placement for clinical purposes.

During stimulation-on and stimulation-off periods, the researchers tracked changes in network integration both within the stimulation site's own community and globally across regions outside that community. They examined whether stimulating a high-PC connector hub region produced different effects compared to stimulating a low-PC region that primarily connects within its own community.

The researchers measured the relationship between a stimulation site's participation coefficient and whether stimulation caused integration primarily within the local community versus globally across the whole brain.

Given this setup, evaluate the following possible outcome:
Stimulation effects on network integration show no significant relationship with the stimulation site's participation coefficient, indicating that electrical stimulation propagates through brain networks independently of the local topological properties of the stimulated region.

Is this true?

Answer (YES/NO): NO